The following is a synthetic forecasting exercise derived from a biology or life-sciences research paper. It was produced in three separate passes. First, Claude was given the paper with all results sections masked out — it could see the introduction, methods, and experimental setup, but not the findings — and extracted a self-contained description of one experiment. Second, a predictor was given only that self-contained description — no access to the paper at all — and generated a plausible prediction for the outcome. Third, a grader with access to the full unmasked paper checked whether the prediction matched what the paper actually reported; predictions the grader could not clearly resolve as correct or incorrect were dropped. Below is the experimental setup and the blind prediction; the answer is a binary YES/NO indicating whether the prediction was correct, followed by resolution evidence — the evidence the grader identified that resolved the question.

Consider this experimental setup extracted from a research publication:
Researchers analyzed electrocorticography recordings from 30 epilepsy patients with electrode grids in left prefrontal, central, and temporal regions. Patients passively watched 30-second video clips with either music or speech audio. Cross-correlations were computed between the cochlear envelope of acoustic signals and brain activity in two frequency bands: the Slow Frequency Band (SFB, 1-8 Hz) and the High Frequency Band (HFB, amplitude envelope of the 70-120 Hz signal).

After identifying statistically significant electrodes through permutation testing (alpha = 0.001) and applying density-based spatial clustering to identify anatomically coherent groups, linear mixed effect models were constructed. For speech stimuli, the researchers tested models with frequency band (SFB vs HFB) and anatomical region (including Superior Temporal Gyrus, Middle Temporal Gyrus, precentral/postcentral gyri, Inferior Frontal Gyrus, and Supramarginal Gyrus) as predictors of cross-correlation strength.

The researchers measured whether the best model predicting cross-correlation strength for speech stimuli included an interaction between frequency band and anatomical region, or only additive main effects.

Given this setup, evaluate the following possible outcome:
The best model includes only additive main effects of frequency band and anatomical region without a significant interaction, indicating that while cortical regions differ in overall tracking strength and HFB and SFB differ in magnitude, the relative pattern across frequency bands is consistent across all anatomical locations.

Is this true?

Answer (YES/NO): NO